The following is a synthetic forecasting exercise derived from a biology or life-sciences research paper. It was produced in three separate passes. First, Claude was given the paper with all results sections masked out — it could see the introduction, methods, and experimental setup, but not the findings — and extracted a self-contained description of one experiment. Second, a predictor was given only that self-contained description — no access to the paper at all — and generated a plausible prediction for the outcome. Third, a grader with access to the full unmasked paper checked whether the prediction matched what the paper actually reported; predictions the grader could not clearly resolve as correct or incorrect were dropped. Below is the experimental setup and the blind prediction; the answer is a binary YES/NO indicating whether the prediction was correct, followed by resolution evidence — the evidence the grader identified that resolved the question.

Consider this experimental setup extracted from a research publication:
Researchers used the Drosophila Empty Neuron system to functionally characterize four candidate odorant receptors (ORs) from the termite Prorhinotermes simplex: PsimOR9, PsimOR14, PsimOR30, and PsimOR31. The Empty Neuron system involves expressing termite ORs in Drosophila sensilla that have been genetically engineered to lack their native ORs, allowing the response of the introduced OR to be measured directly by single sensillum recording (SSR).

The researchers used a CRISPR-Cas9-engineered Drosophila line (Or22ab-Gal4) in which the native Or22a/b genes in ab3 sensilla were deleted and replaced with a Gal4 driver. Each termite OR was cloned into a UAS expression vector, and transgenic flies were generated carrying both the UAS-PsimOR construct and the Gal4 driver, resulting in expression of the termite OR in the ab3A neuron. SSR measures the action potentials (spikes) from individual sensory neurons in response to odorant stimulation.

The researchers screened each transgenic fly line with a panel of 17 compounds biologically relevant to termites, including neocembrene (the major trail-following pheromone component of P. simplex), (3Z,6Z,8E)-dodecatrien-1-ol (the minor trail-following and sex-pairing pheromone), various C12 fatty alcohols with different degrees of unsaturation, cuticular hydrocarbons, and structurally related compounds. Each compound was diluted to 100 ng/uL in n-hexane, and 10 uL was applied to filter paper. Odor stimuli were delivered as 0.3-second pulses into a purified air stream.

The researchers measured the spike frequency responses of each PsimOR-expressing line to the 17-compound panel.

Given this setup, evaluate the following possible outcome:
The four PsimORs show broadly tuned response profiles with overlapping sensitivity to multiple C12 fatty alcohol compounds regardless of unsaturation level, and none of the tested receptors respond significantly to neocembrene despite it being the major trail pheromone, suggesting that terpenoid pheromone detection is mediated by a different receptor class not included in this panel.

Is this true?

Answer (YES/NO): NO